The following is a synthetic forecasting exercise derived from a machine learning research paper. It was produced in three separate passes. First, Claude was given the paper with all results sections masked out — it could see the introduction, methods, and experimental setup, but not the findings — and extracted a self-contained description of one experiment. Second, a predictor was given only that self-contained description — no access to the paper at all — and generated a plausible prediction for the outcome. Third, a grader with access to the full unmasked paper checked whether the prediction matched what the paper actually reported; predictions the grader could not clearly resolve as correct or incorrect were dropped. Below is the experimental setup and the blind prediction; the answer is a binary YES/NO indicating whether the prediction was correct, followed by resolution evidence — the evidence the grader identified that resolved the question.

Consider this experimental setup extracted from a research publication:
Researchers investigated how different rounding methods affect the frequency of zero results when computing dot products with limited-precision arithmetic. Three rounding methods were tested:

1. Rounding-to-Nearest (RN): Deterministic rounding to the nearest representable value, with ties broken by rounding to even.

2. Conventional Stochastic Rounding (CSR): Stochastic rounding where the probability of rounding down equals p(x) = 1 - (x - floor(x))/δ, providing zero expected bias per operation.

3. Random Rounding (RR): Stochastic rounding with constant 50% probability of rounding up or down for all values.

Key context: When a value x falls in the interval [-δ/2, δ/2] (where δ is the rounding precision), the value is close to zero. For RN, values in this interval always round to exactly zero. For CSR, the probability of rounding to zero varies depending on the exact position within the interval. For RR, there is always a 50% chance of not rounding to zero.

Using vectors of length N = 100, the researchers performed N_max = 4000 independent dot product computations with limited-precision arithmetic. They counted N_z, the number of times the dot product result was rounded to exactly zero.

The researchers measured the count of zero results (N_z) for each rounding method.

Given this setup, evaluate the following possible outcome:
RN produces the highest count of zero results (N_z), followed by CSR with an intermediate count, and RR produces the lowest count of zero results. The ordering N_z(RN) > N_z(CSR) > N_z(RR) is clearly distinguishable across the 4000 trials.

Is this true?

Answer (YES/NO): YES